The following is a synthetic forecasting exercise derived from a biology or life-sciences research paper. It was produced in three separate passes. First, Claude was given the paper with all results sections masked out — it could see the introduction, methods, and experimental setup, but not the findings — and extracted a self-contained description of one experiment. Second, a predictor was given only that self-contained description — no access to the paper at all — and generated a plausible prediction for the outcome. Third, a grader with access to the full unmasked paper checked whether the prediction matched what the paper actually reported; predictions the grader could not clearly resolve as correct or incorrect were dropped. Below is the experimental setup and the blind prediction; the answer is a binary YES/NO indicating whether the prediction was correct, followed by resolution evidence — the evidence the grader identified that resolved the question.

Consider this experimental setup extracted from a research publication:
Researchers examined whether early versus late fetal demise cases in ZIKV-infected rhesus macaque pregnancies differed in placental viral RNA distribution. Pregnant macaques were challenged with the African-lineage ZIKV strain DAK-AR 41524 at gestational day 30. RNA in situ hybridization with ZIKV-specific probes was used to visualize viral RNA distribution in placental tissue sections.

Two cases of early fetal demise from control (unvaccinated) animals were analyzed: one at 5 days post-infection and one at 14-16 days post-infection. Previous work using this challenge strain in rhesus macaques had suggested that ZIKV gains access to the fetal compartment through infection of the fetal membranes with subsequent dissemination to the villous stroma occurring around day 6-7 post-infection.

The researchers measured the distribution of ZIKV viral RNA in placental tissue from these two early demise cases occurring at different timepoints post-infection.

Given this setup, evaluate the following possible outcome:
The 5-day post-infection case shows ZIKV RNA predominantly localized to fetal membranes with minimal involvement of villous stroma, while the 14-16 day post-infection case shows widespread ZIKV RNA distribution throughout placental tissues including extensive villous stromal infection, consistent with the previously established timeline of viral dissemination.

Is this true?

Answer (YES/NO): NO